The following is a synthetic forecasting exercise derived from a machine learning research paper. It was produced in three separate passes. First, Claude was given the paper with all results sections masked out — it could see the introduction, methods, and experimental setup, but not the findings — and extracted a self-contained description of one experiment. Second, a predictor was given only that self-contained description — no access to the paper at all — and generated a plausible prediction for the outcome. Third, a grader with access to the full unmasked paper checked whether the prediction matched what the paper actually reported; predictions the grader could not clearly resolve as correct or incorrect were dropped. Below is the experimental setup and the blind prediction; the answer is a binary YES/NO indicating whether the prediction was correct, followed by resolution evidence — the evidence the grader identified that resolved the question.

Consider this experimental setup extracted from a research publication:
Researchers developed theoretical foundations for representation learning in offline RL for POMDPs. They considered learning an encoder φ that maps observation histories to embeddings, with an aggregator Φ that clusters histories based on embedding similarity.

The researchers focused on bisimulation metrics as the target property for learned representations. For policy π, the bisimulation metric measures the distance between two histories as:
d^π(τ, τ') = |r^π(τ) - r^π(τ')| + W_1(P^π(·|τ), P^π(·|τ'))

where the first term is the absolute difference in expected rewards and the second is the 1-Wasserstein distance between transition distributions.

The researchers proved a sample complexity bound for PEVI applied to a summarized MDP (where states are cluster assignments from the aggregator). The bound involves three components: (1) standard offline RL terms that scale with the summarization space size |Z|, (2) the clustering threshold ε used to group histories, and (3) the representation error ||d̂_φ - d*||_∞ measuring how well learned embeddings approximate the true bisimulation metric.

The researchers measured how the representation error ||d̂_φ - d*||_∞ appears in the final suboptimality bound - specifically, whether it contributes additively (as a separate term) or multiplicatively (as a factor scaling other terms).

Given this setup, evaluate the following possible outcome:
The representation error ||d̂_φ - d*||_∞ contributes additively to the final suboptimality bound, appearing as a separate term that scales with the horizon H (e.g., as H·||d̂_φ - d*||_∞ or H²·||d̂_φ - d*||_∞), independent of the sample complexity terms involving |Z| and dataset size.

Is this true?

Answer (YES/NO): YES